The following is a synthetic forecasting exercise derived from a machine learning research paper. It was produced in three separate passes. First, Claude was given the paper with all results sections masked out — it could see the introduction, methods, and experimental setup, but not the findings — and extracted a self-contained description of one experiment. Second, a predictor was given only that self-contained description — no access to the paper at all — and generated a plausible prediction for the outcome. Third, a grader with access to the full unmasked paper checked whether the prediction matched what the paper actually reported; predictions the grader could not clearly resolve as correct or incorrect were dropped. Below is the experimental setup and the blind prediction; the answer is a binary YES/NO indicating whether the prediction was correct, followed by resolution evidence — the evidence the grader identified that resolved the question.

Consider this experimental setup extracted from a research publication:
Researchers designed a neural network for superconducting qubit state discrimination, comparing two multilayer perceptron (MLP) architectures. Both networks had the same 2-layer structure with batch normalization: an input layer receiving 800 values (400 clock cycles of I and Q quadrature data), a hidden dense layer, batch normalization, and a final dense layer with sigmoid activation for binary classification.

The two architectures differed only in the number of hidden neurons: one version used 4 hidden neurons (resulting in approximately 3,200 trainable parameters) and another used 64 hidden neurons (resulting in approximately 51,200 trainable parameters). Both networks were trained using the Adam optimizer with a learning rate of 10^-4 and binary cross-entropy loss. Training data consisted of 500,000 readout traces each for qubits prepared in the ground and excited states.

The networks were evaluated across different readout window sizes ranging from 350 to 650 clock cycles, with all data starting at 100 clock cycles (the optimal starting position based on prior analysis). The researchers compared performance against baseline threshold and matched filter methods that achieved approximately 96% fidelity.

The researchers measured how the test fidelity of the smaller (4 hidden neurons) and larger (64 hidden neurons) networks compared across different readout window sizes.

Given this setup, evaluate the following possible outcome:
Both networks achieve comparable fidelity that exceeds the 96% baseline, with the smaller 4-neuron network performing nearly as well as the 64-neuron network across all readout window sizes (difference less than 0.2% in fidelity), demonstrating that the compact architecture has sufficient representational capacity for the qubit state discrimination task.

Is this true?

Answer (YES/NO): NO